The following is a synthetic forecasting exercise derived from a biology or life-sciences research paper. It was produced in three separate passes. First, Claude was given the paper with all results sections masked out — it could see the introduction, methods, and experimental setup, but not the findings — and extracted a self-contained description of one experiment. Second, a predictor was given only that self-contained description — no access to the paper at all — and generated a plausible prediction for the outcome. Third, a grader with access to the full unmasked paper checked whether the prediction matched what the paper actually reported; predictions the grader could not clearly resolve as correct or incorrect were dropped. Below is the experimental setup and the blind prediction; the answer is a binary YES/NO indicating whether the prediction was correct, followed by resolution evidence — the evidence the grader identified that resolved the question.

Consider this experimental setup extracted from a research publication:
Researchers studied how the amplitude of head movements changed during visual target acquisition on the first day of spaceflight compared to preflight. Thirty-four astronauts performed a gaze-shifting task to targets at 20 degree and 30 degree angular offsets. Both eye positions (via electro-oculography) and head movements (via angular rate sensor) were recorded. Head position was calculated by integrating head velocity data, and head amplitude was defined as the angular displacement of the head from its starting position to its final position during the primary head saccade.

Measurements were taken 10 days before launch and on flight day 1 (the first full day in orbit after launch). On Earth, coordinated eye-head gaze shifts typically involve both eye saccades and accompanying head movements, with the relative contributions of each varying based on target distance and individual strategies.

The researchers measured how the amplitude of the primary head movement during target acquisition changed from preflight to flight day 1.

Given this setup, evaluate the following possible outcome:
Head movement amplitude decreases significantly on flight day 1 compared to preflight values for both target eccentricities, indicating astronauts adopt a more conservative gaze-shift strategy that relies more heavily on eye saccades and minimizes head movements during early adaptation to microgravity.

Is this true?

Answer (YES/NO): NO